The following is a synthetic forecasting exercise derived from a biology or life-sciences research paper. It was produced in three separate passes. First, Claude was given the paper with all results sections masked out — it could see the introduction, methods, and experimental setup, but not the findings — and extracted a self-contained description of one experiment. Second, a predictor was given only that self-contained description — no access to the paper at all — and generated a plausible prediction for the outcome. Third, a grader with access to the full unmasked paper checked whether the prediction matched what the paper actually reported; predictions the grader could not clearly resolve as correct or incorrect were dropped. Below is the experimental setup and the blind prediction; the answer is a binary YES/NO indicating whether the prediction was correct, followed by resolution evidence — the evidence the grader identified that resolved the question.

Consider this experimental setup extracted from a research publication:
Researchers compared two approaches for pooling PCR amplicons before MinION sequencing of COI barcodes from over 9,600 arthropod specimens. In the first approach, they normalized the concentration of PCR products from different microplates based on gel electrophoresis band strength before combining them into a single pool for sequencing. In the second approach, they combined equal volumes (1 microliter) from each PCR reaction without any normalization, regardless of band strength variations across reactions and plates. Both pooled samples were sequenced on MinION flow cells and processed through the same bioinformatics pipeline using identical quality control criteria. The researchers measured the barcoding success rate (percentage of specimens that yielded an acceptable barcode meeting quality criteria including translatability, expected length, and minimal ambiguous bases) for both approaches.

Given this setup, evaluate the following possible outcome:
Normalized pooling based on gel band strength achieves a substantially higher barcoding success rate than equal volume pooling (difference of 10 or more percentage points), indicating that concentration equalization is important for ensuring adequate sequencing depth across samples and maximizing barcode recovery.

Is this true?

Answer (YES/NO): NO